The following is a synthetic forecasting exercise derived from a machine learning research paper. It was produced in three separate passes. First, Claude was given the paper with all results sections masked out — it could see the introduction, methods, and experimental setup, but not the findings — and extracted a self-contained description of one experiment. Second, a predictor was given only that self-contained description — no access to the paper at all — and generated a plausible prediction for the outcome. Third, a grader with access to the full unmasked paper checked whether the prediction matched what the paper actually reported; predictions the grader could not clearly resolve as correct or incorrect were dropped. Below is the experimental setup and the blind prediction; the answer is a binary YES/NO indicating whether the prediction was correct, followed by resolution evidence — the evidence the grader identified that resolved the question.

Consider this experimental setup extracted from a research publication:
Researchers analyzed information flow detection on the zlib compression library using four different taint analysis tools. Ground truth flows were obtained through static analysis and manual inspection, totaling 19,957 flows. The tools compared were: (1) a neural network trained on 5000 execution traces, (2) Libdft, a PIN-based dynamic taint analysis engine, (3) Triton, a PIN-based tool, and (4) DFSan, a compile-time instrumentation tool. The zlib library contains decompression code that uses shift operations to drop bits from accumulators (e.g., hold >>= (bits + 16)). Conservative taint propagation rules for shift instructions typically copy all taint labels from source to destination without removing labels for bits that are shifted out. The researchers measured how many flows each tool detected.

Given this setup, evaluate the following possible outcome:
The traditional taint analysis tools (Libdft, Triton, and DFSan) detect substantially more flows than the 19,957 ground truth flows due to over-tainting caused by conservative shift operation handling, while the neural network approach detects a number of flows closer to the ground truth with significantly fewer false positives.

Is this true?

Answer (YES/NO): NO